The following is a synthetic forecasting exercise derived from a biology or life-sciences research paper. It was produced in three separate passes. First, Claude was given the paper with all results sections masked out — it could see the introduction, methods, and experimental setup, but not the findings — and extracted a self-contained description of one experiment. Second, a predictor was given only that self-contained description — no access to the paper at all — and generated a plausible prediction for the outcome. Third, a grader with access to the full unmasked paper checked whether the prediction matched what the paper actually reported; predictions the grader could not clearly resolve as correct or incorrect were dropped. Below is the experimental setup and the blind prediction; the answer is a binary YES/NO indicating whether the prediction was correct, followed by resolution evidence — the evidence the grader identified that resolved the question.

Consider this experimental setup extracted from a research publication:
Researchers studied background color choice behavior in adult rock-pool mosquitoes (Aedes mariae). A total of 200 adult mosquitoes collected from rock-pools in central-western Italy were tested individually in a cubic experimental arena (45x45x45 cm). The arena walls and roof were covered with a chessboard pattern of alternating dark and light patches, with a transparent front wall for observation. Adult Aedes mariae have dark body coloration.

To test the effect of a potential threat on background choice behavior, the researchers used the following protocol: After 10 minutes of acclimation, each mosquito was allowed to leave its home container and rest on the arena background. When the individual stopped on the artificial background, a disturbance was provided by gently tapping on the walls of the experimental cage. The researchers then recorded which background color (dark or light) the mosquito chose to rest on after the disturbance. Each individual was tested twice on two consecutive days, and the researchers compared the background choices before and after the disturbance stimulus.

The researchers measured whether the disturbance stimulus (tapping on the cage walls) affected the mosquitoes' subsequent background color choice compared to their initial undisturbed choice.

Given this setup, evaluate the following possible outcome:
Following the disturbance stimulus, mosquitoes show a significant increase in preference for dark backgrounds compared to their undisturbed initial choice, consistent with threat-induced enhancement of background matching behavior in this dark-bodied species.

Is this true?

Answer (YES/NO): NO